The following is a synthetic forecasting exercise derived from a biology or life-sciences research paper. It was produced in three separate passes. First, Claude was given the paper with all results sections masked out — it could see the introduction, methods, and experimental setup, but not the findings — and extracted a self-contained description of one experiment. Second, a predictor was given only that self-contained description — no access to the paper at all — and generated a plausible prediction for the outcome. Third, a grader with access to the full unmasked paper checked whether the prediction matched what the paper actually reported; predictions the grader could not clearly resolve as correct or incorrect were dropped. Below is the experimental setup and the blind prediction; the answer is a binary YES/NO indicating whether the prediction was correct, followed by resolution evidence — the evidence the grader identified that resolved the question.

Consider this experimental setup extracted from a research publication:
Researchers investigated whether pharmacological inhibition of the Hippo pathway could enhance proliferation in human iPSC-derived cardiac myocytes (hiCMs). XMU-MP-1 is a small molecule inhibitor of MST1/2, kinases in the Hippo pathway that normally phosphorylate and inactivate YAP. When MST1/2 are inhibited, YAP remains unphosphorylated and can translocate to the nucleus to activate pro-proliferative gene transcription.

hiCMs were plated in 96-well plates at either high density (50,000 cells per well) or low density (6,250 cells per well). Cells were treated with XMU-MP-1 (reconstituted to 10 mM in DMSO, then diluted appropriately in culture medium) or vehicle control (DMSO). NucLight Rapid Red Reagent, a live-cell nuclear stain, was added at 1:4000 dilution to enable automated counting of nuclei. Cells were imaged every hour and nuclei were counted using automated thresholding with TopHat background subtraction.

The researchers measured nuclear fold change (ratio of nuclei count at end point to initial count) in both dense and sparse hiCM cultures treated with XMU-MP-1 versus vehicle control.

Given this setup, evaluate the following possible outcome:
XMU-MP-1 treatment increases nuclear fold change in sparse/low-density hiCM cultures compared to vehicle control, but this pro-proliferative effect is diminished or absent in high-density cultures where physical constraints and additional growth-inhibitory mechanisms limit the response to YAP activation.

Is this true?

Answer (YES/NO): NO